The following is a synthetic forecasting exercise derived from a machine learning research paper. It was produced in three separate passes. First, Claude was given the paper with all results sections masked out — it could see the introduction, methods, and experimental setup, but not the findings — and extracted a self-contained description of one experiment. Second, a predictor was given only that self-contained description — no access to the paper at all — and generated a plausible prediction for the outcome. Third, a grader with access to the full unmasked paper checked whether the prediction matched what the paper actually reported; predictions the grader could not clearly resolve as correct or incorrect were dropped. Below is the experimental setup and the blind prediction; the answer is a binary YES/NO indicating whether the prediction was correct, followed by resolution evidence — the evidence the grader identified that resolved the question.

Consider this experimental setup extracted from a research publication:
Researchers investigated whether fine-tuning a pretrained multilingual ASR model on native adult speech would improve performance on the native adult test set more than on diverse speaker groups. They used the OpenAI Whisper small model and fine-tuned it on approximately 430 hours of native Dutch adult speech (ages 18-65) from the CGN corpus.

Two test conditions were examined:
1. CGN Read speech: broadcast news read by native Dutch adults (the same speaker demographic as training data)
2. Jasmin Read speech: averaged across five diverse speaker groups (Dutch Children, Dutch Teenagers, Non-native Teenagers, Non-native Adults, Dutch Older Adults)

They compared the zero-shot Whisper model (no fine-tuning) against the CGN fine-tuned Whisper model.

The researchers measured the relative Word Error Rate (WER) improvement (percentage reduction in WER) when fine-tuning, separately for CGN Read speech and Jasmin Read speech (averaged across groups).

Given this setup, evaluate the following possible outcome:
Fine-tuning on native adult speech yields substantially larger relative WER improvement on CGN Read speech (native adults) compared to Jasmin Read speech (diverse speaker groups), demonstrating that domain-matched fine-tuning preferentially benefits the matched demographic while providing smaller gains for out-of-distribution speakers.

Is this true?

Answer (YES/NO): YES